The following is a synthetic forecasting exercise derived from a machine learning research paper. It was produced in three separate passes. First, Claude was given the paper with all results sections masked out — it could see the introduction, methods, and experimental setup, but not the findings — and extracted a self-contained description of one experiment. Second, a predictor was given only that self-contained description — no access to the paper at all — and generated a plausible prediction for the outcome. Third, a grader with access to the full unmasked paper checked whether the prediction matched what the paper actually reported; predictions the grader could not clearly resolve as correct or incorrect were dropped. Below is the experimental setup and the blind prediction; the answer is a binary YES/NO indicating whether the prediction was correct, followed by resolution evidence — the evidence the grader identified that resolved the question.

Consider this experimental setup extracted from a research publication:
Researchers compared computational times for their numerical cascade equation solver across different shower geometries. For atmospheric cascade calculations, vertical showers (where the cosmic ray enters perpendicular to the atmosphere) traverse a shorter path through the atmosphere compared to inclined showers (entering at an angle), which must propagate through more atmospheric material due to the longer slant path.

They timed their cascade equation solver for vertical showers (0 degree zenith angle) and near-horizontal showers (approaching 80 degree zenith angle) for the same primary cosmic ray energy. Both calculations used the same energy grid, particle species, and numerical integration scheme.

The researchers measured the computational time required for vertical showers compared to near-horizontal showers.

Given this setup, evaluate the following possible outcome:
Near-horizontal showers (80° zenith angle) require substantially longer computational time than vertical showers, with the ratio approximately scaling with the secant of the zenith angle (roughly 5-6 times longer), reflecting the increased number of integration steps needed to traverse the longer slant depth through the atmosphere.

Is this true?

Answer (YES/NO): NO